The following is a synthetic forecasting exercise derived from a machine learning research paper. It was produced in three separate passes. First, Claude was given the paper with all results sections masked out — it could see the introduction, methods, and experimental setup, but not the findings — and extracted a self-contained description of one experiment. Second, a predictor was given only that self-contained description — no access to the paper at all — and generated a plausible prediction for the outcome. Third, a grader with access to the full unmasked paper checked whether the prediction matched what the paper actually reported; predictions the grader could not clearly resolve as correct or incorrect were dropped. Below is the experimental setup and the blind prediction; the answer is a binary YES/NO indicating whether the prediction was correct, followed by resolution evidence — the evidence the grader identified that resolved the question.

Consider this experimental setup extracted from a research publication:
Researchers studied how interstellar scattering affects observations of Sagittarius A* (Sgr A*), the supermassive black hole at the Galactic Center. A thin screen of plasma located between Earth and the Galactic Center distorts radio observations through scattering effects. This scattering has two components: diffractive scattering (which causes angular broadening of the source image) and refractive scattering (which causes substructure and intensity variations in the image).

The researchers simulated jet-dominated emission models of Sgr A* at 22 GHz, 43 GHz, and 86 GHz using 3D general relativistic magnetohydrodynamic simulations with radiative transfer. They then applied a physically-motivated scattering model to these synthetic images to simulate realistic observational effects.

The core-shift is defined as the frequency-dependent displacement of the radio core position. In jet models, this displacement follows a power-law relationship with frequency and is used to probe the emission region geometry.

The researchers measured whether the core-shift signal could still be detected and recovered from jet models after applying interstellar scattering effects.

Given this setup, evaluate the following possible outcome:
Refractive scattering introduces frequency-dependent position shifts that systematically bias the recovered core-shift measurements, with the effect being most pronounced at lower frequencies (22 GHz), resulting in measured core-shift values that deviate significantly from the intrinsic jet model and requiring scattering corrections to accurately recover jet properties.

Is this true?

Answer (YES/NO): NO